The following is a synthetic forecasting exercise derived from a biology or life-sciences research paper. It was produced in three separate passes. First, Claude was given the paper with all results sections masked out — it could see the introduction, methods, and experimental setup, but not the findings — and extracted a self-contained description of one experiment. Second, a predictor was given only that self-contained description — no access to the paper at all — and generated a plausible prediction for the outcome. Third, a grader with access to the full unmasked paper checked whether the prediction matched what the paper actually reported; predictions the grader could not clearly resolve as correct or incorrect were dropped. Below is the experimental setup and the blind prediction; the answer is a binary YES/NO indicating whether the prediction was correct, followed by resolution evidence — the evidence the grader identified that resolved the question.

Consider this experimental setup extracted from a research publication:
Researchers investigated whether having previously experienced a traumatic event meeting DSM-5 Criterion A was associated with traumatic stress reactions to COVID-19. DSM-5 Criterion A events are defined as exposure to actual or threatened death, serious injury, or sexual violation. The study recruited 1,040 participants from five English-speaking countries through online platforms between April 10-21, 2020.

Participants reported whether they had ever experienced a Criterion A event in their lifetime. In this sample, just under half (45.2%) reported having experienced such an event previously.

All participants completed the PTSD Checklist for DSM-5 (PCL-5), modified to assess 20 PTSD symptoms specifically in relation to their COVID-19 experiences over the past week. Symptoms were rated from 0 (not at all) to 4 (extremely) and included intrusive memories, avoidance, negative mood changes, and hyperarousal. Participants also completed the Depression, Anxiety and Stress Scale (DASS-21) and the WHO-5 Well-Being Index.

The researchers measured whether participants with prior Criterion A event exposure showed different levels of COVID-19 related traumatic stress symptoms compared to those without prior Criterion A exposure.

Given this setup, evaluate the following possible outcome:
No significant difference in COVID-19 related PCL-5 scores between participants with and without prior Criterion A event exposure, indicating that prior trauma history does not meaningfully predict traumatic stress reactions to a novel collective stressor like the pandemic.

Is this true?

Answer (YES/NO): NO